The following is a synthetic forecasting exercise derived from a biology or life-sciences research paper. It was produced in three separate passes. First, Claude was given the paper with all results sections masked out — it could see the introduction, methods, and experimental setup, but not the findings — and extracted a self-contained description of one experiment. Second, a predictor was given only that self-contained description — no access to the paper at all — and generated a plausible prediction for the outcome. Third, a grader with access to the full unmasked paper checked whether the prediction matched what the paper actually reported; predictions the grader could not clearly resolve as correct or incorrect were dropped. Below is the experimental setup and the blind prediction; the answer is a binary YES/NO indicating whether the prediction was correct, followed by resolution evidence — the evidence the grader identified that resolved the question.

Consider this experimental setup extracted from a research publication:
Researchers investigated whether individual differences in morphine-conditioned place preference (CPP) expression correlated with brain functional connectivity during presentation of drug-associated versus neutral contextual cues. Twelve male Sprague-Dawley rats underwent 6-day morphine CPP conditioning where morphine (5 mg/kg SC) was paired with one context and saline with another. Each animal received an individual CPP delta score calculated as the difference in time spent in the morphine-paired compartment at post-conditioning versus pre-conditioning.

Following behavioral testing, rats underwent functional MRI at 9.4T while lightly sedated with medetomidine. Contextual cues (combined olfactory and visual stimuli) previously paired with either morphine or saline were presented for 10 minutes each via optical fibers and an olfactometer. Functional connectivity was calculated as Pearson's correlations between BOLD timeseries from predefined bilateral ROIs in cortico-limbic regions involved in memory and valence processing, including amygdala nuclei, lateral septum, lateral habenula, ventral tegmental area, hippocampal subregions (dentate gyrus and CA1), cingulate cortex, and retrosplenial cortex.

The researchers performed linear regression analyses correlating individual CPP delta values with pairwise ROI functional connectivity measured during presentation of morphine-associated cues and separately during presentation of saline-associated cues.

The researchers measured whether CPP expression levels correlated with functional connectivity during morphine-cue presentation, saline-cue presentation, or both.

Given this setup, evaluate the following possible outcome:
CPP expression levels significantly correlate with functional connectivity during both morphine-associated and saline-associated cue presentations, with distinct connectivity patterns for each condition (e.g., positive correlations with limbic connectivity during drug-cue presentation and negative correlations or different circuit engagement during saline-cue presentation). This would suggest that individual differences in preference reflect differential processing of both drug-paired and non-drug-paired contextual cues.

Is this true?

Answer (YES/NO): NO